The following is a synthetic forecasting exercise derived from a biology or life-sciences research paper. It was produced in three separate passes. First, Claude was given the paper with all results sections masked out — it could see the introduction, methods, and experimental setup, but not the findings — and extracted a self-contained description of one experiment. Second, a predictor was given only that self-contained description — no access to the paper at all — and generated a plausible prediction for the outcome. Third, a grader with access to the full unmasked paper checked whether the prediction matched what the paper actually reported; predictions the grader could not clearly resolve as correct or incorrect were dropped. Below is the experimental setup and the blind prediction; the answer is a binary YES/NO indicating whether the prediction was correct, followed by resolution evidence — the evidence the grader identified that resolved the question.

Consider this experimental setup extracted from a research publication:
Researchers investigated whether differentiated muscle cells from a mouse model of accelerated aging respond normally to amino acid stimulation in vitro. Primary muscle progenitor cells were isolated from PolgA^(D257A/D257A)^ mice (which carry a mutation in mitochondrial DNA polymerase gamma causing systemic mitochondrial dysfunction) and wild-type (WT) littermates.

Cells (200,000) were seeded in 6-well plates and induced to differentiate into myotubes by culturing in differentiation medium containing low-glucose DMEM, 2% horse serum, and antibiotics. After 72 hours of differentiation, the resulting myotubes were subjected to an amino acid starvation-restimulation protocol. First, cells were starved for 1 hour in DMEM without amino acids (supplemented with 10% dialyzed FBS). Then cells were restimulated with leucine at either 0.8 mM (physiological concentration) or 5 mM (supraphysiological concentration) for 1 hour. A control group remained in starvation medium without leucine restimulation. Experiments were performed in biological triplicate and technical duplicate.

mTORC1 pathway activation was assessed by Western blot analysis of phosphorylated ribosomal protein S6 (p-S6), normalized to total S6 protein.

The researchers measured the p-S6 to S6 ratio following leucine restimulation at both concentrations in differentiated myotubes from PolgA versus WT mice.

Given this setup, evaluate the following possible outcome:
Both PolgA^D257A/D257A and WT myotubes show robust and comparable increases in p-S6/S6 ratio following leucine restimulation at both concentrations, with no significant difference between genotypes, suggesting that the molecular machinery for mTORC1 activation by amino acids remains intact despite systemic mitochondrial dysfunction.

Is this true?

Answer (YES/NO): NO